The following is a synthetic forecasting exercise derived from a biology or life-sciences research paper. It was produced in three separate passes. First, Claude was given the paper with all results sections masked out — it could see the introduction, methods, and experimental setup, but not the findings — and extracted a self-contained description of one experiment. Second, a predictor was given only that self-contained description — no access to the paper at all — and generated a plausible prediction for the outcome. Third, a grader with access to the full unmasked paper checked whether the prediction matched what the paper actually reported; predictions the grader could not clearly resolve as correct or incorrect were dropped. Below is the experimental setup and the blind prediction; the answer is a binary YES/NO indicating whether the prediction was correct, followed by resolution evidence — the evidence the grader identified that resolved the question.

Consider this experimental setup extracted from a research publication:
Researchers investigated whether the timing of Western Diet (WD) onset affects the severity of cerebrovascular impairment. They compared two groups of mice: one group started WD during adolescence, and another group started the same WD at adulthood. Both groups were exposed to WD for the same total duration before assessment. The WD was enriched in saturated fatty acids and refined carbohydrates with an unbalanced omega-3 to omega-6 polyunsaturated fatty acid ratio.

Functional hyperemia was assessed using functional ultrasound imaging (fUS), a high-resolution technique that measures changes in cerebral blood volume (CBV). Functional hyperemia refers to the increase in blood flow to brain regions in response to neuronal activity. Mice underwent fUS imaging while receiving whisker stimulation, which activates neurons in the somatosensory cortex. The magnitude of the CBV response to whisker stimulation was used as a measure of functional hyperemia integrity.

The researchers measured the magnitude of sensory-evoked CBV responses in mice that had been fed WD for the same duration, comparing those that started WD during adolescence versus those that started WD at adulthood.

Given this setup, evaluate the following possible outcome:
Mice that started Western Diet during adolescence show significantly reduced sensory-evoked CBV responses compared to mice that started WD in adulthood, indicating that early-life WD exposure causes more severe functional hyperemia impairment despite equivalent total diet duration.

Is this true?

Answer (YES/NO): YES